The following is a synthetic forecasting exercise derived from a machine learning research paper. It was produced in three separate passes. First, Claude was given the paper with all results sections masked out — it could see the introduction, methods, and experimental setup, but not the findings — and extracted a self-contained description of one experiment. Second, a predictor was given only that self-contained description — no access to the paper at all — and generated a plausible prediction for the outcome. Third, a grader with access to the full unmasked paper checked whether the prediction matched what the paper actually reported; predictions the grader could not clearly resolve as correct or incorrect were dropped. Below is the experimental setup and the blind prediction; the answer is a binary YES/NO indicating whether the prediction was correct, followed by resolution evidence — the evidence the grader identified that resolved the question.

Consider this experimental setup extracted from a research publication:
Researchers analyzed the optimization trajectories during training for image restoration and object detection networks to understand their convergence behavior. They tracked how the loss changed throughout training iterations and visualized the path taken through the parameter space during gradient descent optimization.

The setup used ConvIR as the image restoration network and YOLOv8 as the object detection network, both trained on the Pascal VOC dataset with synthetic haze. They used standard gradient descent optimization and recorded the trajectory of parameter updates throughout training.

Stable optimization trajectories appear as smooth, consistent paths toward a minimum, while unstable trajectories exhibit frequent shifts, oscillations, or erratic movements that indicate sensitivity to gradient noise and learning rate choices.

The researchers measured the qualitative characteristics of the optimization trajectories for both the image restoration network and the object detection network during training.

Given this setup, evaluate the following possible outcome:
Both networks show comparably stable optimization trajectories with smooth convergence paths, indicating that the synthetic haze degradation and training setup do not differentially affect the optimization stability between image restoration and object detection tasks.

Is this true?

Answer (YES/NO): NO